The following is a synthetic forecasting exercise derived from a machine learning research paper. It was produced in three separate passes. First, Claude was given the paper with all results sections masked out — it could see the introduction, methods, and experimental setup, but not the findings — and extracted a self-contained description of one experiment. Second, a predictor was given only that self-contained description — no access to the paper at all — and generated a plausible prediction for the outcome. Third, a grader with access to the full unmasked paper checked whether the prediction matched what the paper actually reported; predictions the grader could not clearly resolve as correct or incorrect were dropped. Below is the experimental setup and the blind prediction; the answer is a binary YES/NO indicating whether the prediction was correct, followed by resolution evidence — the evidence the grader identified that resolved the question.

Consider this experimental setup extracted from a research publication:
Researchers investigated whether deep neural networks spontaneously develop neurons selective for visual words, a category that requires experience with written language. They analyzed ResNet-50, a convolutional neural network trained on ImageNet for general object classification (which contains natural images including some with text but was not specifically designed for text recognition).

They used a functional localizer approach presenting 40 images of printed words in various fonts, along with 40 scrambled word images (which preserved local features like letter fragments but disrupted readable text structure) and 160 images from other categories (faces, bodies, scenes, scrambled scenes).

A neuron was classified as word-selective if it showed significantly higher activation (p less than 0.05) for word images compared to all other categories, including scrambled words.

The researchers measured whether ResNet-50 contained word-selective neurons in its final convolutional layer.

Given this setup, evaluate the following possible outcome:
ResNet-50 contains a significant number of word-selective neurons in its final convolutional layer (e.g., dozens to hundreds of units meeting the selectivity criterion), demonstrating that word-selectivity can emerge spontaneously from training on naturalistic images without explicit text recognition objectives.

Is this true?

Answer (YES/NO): YES